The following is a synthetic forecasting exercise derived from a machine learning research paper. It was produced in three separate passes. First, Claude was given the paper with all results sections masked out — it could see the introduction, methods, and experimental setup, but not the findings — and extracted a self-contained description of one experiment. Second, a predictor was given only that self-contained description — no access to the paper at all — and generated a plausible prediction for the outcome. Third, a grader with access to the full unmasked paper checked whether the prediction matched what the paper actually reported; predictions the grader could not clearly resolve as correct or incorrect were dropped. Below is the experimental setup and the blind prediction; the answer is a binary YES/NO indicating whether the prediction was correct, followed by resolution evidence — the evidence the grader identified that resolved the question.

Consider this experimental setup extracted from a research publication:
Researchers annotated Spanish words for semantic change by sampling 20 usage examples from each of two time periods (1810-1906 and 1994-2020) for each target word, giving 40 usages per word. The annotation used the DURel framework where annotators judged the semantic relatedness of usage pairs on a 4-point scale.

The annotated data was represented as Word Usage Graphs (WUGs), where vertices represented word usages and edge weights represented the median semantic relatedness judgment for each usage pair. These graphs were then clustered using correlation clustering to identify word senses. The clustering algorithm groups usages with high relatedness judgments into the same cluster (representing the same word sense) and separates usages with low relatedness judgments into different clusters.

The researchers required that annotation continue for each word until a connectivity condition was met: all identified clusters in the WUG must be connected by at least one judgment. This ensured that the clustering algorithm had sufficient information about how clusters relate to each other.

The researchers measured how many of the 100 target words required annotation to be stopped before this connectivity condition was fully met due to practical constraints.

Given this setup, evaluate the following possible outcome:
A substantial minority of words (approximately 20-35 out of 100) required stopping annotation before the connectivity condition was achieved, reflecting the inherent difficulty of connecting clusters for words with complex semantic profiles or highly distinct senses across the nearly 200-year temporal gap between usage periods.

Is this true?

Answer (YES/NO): NO